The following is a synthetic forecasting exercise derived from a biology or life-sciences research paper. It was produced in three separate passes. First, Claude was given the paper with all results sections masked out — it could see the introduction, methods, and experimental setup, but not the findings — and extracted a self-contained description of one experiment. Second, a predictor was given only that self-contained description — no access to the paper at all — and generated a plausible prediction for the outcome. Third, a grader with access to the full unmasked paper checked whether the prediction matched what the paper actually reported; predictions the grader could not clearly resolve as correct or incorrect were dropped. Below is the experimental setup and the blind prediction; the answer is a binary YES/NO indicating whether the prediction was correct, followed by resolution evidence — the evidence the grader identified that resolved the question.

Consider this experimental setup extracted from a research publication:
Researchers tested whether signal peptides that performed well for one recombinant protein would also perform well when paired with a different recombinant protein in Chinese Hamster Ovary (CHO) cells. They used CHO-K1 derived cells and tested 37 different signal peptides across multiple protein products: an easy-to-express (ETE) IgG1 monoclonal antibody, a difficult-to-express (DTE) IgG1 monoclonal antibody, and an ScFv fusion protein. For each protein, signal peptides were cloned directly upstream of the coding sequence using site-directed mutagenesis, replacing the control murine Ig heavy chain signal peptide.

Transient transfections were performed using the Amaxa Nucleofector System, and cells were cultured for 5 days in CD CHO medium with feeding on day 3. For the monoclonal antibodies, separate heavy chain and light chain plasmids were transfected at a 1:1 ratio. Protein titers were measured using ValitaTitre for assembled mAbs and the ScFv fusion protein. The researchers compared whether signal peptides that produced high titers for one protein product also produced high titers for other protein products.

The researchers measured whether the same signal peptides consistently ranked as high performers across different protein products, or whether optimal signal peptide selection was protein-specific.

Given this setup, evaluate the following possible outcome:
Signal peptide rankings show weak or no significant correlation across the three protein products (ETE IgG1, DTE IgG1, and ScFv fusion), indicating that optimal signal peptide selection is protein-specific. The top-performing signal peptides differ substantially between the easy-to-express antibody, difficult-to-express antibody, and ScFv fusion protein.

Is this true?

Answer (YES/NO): YES